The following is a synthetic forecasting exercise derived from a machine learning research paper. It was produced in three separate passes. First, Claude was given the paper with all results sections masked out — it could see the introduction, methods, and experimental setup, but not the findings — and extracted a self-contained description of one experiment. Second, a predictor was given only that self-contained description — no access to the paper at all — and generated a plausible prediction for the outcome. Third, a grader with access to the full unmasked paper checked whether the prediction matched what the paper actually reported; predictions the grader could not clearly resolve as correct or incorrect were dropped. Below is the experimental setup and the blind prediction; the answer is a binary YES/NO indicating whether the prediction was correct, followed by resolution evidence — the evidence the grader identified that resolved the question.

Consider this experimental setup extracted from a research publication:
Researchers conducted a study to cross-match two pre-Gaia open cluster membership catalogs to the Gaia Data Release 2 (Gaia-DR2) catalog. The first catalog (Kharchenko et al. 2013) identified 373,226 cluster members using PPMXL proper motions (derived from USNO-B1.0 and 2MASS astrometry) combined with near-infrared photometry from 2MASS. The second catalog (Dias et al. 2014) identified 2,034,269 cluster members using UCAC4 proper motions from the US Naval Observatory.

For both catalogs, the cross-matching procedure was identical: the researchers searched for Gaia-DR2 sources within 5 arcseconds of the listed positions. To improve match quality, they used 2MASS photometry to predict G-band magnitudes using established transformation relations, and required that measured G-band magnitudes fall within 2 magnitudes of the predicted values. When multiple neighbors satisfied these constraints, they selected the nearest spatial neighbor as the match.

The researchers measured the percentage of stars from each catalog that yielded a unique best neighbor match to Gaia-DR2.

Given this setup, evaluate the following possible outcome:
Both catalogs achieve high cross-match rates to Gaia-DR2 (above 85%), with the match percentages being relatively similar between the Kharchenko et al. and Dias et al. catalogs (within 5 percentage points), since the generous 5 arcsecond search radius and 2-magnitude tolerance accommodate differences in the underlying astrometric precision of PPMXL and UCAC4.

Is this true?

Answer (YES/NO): YES